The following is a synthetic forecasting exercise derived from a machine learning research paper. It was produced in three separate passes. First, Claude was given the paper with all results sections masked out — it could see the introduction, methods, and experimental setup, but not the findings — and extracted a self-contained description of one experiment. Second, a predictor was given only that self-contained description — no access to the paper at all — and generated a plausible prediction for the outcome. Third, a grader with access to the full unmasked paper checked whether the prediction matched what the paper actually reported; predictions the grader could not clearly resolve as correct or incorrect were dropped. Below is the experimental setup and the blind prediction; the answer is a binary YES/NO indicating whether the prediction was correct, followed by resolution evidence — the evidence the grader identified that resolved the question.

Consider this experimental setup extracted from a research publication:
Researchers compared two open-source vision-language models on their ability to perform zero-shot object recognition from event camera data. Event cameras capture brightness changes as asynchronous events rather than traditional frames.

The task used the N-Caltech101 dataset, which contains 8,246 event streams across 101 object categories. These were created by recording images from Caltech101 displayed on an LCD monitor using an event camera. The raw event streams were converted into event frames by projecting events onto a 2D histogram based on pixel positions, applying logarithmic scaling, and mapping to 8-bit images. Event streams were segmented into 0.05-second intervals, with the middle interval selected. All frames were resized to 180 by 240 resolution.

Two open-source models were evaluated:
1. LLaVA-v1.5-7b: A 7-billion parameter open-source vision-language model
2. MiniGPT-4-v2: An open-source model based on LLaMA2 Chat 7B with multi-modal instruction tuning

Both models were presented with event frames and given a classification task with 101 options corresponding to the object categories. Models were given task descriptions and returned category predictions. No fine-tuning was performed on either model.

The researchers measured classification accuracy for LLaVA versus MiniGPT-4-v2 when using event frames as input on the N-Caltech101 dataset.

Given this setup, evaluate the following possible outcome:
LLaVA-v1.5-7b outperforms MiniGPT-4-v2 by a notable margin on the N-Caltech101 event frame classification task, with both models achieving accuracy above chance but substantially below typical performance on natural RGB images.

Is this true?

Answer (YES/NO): YES